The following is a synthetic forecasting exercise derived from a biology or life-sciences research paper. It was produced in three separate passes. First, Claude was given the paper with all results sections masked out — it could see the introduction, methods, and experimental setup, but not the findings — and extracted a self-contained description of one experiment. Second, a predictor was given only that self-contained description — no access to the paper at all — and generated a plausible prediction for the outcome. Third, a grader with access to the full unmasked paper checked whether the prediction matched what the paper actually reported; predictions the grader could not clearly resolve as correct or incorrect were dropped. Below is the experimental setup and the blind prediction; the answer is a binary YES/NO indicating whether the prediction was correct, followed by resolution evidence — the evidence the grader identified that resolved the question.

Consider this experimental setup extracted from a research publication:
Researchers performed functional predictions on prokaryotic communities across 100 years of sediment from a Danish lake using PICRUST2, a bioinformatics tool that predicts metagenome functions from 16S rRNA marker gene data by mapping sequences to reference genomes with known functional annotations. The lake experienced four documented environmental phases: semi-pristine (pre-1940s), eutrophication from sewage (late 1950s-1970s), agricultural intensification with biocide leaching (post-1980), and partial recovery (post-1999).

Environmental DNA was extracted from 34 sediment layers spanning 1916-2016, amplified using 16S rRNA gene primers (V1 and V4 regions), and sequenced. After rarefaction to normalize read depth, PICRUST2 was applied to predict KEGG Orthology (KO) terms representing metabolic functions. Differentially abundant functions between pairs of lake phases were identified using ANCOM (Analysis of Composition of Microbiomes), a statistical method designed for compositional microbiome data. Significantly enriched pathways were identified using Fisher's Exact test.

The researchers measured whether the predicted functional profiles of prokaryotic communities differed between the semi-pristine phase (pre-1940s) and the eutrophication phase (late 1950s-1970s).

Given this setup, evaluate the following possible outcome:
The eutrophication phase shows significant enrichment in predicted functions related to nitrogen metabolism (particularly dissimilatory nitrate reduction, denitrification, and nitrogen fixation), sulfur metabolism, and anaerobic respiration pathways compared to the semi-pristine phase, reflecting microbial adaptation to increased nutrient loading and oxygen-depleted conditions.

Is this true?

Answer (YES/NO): NO